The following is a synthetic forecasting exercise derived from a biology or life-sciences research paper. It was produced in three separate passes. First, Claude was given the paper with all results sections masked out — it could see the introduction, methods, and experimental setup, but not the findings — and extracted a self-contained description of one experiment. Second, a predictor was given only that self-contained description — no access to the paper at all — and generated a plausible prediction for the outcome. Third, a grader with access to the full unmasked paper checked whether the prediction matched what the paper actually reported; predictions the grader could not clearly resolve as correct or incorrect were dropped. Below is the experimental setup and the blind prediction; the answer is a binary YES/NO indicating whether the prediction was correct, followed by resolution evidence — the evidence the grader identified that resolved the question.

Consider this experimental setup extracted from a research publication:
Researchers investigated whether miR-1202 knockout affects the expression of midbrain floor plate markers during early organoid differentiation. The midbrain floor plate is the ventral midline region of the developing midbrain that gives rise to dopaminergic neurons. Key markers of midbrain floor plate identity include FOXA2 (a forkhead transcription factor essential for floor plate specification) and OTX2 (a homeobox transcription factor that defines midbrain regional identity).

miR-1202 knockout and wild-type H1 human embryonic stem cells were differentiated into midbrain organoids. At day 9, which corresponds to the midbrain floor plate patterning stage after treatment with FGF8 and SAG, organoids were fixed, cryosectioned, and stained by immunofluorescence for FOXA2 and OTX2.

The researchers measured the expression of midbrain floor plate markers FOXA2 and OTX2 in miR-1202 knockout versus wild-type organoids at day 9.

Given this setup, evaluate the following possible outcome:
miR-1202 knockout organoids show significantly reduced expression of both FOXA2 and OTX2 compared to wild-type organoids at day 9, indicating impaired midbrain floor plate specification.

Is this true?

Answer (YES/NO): NO